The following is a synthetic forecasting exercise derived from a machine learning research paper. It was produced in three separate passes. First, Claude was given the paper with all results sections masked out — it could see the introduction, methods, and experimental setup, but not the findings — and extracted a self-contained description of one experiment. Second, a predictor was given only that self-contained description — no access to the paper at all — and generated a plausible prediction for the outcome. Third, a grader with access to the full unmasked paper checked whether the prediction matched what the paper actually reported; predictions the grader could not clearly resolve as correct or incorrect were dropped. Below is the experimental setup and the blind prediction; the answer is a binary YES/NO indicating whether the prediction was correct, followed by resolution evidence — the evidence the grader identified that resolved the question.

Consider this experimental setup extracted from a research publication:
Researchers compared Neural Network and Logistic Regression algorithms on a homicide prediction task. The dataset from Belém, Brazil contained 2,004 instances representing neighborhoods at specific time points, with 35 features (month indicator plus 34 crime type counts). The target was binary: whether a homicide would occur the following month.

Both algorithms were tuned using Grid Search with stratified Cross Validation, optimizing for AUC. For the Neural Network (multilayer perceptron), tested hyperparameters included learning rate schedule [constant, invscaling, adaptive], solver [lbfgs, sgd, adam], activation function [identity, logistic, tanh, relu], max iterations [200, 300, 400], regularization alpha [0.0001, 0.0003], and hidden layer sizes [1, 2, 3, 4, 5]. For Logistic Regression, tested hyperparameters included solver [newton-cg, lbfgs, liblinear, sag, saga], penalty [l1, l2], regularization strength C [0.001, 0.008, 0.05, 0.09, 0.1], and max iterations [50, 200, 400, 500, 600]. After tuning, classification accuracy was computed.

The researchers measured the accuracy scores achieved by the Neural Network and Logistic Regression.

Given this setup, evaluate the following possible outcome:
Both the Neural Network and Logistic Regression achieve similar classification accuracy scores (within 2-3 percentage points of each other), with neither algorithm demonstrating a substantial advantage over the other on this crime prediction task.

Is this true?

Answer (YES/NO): YES